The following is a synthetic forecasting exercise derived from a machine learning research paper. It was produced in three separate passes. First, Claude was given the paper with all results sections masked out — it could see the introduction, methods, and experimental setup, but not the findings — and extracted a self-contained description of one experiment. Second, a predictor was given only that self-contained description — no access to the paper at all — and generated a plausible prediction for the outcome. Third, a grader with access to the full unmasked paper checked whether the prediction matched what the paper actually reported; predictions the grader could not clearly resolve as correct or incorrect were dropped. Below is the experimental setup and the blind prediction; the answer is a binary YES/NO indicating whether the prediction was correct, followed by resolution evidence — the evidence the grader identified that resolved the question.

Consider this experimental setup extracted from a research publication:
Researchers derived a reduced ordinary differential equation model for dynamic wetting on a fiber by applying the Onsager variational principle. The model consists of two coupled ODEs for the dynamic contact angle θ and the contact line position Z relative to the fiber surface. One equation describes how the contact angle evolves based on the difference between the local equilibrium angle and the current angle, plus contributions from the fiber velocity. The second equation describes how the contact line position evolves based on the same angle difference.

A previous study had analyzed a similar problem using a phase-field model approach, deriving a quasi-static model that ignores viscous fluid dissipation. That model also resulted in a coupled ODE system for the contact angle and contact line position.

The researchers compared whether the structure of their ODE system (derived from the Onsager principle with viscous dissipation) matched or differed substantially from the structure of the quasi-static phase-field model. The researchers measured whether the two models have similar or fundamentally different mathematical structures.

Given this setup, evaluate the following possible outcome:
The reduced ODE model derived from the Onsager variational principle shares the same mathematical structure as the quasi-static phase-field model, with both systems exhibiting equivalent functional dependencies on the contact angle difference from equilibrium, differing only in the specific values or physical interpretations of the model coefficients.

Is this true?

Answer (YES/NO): NO